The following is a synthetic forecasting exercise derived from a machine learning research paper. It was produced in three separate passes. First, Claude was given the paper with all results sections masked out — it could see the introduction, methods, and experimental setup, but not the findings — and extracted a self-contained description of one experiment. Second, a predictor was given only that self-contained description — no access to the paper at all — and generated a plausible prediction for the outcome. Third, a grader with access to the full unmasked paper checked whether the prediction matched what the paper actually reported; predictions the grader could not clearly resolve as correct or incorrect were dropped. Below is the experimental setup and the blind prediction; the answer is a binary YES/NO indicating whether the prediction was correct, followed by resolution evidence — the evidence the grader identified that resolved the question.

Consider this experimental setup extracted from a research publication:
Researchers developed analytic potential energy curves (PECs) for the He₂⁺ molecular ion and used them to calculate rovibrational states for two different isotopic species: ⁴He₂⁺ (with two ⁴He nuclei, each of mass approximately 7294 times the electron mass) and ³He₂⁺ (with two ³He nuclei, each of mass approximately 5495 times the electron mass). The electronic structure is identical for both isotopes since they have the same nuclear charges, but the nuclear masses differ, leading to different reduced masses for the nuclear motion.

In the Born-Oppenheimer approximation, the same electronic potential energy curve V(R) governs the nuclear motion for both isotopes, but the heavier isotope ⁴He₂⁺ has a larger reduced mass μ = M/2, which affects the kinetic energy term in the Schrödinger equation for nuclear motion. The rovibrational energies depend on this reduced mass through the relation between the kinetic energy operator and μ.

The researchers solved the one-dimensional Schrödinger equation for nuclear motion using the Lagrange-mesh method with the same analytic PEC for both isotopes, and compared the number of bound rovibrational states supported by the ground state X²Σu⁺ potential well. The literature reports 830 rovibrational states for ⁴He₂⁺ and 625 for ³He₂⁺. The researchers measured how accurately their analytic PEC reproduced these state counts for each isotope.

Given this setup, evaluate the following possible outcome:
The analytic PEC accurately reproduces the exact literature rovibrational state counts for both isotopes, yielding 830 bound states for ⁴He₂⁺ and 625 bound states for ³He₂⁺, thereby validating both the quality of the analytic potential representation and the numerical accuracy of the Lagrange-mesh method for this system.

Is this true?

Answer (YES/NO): NO